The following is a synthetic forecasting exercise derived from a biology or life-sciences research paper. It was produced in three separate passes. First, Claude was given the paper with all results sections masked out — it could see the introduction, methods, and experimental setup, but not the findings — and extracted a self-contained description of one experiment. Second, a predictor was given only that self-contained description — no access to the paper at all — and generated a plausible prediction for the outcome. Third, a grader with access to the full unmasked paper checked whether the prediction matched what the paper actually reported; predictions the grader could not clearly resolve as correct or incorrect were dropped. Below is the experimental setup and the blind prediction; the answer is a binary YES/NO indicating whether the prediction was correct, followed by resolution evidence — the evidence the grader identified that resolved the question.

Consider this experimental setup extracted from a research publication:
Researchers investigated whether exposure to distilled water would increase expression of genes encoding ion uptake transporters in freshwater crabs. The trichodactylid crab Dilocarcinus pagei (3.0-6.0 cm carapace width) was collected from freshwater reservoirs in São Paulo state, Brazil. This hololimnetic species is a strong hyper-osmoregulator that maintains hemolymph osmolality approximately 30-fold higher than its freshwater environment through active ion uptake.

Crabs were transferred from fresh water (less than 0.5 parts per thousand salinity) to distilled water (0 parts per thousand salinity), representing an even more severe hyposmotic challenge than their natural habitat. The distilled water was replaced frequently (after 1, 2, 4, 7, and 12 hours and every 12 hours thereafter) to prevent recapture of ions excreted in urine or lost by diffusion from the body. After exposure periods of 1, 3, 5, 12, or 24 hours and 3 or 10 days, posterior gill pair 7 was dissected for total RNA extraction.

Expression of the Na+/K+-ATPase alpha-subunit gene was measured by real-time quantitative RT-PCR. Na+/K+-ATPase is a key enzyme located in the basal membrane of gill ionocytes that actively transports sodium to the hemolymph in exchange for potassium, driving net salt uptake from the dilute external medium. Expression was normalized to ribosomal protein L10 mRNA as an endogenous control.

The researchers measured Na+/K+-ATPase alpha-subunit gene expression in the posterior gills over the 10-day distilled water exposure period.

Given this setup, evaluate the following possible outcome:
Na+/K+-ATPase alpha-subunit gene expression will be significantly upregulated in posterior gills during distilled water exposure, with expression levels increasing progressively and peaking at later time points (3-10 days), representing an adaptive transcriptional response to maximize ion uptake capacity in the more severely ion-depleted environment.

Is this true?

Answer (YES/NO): NO